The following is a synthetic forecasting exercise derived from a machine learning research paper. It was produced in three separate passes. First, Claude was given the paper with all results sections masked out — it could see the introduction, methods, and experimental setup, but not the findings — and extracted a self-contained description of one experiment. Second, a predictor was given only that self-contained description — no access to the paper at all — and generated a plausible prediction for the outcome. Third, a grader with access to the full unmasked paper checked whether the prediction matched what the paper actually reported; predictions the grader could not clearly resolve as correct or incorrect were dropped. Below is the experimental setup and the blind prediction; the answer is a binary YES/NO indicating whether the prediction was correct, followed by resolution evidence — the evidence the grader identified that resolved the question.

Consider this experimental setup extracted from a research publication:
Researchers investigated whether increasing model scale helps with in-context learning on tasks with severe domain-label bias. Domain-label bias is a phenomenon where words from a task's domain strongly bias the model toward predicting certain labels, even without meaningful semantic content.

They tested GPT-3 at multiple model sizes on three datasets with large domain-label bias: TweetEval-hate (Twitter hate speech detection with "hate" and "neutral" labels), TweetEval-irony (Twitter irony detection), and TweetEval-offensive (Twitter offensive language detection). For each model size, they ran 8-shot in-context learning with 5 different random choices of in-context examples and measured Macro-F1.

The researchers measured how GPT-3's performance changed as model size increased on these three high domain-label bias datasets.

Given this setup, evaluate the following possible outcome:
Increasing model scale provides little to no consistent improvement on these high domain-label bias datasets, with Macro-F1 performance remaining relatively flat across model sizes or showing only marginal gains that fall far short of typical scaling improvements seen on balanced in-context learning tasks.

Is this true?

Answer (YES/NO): YES